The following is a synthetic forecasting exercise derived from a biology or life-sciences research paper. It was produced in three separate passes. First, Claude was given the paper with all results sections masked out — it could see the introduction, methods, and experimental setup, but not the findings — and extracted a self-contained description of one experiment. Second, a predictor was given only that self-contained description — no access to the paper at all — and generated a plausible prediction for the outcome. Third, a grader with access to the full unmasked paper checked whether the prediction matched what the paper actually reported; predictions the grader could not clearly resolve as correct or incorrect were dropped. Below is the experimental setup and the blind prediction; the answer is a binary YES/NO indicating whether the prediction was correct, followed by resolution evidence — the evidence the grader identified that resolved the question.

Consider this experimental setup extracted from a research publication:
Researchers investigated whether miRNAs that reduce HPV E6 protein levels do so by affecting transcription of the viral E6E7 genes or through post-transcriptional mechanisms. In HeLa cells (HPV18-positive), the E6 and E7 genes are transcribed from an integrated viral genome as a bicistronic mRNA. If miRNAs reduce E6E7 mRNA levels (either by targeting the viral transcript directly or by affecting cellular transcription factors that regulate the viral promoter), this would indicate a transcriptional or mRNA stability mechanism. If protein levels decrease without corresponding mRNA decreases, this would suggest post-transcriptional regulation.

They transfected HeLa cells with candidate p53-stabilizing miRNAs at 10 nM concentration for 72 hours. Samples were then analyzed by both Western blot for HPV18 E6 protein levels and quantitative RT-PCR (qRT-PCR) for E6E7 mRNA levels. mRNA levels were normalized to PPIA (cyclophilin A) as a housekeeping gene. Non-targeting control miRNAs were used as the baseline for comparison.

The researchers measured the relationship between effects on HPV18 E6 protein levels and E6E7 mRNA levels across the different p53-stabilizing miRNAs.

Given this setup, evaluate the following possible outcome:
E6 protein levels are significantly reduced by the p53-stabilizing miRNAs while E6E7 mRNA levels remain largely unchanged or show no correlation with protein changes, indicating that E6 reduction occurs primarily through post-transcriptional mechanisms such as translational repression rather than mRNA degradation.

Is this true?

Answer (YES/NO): NO